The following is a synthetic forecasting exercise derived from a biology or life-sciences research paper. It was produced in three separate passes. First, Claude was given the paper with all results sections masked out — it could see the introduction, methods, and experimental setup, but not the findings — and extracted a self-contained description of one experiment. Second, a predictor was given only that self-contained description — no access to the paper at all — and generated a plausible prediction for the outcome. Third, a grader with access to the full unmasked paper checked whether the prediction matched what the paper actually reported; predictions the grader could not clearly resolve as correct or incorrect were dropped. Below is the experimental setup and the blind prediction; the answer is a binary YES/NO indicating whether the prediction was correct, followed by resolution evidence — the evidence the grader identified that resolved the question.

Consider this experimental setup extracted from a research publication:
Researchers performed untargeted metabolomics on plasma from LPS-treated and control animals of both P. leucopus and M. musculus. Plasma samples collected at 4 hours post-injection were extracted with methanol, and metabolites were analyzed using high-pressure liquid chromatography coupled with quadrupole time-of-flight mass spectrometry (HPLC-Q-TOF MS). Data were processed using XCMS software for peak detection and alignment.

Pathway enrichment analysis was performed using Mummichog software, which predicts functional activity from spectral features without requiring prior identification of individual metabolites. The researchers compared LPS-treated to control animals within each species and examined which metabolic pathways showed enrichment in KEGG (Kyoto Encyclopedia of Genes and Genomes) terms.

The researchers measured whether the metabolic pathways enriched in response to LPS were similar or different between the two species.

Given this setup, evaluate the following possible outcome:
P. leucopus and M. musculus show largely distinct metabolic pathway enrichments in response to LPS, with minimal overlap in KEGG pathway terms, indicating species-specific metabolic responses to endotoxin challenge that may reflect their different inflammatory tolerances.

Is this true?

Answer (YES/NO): NO